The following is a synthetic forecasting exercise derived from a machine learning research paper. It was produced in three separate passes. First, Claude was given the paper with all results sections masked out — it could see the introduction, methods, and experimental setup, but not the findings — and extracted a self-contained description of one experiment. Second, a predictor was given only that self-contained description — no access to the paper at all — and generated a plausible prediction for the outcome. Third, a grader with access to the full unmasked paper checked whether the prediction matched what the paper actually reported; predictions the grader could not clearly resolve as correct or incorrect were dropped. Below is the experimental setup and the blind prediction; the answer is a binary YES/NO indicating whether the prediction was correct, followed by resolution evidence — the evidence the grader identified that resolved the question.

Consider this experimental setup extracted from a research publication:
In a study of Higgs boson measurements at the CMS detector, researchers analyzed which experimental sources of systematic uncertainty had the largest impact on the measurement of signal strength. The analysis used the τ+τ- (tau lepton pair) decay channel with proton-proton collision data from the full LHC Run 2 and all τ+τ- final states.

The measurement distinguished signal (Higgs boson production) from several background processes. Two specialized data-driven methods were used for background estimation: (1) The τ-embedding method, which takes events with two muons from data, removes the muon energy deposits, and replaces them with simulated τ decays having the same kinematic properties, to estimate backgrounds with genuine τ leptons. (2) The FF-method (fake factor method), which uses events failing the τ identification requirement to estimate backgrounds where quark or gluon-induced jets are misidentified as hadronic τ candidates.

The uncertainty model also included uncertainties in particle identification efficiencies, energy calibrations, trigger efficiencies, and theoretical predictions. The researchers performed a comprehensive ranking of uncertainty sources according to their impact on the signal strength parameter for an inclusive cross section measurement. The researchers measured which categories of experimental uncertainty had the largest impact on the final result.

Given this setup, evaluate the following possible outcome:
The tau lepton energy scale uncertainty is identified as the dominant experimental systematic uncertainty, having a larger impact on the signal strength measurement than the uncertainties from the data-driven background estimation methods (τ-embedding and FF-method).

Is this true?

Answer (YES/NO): NO